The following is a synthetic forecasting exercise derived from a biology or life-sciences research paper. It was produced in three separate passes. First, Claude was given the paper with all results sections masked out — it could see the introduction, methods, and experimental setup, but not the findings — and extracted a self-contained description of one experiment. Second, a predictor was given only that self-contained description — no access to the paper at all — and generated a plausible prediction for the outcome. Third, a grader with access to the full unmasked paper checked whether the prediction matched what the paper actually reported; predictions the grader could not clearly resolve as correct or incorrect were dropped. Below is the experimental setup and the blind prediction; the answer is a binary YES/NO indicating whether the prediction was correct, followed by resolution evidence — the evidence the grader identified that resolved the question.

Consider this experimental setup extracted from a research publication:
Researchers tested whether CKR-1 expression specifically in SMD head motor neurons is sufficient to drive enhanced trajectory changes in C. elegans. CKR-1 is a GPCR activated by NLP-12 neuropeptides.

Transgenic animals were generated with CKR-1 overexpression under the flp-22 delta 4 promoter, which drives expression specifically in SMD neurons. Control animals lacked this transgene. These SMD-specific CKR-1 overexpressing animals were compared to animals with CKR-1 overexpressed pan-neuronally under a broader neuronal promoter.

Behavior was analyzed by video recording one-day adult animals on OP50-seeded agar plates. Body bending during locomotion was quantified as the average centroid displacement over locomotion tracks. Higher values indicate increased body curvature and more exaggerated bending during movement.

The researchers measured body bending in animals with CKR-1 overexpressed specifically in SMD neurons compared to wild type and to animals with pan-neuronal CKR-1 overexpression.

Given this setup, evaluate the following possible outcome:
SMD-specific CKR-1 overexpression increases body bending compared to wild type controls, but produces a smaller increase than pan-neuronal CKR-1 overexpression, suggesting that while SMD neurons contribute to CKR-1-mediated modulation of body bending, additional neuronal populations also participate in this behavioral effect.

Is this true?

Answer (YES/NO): NO